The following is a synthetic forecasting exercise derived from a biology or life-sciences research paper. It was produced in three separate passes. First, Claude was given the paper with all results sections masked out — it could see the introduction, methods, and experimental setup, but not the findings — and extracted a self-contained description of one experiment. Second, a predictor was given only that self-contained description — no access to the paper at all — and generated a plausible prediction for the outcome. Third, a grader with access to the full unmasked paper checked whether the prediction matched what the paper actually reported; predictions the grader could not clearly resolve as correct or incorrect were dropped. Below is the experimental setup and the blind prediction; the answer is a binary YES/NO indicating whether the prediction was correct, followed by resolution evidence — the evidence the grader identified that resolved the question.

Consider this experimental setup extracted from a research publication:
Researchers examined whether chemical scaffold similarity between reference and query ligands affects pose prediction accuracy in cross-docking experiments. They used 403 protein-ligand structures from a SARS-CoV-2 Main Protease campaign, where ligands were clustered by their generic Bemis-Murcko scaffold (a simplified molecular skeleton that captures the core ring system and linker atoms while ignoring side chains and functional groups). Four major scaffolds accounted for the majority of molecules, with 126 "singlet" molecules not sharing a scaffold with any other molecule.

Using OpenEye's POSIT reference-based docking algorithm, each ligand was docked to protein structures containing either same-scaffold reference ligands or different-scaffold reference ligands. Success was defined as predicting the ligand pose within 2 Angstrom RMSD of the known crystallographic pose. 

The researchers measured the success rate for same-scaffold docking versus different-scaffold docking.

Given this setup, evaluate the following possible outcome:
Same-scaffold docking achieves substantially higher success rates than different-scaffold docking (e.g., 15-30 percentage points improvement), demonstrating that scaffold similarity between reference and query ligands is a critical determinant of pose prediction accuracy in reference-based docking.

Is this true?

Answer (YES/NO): YES